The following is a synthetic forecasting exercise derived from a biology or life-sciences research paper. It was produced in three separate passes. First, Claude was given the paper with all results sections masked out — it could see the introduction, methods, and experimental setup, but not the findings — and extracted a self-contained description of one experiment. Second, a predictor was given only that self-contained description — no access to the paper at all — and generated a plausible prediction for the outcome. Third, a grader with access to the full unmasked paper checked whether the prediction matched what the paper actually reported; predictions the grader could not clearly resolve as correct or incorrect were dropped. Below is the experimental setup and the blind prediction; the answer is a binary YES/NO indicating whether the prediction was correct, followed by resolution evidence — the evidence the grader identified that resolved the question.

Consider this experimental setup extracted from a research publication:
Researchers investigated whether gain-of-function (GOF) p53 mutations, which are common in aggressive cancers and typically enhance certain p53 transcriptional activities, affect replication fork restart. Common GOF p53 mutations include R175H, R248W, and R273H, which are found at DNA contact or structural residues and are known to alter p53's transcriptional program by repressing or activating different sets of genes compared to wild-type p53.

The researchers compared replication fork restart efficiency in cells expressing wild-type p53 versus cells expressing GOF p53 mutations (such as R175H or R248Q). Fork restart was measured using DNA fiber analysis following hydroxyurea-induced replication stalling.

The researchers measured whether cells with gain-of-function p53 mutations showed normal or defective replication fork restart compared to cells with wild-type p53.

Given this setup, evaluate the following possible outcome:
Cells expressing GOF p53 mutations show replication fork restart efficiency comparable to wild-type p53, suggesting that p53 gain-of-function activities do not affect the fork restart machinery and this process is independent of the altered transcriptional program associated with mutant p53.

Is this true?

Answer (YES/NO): NO